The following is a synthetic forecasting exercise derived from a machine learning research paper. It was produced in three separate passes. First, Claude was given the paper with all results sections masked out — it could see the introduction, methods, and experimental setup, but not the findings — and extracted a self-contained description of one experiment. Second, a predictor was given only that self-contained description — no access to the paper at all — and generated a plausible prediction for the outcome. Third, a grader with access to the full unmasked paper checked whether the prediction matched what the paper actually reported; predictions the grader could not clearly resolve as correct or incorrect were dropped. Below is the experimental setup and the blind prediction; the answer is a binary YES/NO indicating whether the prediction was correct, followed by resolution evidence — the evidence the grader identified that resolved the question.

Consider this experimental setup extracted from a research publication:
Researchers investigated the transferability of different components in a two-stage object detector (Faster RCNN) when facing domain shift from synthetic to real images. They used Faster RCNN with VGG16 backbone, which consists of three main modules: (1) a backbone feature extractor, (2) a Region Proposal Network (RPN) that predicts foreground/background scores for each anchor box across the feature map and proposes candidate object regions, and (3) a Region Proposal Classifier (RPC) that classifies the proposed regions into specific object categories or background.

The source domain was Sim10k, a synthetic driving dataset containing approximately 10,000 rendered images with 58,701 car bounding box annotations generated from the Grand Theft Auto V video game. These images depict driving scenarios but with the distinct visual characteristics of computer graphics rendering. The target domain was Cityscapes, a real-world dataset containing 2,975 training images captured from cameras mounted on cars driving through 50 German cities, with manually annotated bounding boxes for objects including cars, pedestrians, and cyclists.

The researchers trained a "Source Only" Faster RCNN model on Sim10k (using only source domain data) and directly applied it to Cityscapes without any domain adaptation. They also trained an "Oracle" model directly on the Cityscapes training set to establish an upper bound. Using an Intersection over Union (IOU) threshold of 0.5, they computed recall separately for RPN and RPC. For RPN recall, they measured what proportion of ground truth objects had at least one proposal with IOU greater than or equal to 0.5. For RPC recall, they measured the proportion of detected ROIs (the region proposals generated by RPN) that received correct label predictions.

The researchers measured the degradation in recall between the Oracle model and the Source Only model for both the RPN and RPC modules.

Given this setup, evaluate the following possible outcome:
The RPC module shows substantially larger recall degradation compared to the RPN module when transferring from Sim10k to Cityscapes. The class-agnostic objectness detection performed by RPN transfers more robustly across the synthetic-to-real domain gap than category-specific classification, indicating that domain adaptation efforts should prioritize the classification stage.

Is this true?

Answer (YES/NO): NO